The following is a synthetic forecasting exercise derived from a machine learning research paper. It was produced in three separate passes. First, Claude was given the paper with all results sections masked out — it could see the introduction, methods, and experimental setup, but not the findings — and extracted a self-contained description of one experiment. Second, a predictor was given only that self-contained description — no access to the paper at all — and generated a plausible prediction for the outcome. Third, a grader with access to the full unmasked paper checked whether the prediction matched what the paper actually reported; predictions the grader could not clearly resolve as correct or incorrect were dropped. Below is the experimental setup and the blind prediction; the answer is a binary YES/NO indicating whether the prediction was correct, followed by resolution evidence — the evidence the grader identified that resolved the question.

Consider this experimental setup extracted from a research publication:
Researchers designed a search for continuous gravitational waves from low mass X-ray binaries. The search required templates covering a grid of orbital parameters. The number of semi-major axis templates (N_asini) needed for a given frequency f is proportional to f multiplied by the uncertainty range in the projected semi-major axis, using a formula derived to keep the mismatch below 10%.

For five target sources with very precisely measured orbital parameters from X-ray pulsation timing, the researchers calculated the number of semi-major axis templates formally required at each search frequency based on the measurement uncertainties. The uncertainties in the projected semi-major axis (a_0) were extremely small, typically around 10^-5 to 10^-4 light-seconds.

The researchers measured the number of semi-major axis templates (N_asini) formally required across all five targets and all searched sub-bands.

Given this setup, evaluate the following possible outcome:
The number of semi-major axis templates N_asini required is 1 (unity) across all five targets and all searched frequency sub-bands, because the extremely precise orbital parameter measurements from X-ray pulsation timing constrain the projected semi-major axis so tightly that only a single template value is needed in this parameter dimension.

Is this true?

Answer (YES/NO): YES